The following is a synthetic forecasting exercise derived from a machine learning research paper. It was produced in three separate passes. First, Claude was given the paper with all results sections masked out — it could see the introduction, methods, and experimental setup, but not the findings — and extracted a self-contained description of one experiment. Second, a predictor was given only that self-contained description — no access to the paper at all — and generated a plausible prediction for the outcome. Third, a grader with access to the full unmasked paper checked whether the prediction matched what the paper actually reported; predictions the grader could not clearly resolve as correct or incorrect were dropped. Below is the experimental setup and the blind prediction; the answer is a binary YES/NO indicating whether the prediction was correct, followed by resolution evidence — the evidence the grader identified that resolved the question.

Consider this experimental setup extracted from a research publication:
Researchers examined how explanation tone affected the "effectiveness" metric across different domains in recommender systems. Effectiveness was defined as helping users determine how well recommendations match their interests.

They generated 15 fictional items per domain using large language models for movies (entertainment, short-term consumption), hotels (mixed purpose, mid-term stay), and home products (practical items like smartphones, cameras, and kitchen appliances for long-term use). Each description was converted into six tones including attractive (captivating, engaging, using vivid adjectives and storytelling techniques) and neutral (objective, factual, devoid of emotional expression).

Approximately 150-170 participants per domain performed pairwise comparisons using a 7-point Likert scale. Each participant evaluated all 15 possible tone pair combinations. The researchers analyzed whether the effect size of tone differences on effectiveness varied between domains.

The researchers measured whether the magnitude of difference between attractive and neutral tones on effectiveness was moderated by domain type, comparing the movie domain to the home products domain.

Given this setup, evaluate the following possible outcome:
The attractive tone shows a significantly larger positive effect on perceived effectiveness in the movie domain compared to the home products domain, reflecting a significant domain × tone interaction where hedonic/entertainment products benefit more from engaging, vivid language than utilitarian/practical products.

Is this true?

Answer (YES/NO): NO